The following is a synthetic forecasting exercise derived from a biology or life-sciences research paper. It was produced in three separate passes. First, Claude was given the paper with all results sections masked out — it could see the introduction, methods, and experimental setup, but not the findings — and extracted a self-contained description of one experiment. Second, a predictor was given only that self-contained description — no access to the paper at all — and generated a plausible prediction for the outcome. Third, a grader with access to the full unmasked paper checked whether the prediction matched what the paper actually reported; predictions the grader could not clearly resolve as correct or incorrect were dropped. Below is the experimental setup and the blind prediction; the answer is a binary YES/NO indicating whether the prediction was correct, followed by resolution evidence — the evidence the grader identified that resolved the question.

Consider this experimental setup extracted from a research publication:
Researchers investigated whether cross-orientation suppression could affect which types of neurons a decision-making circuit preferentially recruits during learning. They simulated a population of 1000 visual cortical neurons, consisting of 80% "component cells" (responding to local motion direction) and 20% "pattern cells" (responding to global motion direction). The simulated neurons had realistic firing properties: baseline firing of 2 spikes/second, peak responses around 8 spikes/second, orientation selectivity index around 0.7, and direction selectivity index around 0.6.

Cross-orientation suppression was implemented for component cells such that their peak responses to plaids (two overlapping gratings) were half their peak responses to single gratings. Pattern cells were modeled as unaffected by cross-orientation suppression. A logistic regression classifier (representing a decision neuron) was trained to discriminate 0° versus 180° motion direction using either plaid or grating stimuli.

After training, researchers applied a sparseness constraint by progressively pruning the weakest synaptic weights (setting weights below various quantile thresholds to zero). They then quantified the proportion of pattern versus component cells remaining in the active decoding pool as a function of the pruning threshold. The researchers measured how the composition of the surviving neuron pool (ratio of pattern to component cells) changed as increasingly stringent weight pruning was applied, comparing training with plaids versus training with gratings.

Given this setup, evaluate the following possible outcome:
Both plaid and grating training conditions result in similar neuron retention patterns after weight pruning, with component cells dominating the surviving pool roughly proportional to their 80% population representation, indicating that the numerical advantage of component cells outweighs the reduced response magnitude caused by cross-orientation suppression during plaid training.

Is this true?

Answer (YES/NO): NO